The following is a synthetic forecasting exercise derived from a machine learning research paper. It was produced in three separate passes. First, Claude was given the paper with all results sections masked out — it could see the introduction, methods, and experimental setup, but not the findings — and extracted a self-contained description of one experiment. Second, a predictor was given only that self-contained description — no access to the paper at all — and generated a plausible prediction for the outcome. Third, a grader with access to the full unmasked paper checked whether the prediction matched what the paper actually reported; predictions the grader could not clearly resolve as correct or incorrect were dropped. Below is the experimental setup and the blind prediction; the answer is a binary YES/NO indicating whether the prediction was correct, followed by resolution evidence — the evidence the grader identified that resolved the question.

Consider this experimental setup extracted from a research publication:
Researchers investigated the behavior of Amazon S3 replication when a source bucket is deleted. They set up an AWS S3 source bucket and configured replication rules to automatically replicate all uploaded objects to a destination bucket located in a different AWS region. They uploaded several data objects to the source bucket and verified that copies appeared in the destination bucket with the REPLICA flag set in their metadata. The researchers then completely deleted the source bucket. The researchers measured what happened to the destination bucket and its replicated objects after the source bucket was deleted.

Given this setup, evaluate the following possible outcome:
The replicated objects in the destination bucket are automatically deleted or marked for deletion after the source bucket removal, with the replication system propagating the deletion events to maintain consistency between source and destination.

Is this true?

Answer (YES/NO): NO